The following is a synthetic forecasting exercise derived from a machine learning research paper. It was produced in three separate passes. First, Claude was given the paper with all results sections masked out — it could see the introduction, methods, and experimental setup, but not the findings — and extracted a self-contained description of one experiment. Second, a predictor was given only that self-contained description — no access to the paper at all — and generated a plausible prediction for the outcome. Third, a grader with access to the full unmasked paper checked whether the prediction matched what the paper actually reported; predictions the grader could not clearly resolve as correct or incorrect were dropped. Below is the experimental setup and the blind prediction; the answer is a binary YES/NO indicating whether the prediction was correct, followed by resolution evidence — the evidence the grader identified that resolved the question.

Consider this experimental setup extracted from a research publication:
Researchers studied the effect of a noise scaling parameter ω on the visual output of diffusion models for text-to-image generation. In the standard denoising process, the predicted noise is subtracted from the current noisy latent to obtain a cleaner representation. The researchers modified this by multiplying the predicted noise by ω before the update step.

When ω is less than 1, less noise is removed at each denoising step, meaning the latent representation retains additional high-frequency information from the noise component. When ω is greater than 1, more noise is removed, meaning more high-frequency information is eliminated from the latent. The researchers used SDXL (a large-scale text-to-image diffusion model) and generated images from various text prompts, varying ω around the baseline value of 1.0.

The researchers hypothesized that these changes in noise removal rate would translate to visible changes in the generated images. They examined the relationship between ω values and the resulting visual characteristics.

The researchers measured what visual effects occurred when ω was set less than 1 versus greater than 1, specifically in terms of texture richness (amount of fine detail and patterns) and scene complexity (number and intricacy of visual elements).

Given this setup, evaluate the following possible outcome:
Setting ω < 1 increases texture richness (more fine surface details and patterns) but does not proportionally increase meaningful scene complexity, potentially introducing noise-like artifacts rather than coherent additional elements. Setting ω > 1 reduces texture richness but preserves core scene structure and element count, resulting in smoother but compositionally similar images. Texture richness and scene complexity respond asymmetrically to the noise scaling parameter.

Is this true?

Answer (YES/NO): NO